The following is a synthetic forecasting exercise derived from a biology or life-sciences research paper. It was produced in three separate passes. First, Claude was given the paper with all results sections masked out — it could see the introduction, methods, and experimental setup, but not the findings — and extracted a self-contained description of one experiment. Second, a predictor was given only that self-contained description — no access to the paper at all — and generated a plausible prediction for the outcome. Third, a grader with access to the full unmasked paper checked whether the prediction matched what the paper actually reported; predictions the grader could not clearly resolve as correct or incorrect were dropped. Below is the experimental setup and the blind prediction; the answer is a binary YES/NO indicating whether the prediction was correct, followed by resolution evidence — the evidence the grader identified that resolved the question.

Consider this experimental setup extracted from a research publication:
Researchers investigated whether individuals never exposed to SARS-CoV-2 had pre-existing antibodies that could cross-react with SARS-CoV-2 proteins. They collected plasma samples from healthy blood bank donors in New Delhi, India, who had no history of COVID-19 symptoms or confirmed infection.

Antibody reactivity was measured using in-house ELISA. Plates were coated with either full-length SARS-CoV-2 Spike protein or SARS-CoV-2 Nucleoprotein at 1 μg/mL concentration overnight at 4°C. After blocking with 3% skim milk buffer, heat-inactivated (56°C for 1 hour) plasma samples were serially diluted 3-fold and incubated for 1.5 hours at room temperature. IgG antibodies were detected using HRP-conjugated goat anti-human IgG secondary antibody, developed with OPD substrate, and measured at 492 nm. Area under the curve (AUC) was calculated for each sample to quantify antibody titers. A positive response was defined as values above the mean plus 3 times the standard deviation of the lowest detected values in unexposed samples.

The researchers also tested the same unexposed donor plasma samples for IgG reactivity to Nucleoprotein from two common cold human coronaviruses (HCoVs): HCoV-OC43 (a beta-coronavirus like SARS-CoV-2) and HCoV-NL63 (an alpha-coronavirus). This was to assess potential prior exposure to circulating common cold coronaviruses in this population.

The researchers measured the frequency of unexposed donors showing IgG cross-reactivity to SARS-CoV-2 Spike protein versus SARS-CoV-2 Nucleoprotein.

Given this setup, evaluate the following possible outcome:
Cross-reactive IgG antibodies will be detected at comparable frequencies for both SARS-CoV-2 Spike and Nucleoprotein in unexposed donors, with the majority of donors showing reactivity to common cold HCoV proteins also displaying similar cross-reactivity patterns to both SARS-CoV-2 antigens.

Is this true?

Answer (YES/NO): NO